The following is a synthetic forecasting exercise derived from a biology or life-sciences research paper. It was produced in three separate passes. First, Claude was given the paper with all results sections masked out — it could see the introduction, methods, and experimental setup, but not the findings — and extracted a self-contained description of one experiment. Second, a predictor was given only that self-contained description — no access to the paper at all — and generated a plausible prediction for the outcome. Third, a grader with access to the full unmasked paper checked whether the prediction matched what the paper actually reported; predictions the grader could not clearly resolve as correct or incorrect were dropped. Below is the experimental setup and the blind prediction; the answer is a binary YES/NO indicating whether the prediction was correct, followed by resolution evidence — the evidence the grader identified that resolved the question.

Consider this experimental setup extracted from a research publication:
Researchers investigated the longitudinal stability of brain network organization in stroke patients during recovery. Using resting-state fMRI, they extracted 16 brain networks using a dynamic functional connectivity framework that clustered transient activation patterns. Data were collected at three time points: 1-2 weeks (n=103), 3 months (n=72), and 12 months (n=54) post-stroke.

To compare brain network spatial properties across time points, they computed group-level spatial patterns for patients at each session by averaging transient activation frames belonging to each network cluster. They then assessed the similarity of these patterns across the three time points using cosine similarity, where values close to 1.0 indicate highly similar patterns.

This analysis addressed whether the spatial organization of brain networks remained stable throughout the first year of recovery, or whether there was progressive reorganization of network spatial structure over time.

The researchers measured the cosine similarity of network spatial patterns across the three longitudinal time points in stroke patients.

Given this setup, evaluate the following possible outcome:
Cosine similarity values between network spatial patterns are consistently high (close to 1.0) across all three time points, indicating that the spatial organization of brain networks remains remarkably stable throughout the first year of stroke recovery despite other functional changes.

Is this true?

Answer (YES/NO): YES